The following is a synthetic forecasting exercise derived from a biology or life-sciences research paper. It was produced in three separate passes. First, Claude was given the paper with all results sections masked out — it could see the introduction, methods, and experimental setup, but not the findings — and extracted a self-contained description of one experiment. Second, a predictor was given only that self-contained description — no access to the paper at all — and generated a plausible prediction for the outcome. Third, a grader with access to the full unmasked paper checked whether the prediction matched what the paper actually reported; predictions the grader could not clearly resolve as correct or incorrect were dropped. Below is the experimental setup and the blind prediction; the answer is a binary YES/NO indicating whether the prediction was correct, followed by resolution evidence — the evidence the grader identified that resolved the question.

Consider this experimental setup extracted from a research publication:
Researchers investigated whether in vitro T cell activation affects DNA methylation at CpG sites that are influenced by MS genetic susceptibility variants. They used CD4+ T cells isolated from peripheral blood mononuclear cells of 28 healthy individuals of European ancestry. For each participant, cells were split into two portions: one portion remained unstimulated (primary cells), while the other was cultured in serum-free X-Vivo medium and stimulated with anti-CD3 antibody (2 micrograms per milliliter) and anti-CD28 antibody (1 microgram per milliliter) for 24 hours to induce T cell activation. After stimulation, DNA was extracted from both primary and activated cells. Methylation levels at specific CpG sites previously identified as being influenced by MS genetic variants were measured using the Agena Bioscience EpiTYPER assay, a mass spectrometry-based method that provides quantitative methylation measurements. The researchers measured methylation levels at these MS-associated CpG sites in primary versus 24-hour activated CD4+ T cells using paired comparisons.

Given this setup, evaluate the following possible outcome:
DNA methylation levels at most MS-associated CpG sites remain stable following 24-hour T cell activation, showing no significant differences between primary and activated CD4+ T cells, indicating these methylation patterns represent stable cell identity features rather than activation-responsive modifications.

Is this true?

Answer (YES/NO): YES